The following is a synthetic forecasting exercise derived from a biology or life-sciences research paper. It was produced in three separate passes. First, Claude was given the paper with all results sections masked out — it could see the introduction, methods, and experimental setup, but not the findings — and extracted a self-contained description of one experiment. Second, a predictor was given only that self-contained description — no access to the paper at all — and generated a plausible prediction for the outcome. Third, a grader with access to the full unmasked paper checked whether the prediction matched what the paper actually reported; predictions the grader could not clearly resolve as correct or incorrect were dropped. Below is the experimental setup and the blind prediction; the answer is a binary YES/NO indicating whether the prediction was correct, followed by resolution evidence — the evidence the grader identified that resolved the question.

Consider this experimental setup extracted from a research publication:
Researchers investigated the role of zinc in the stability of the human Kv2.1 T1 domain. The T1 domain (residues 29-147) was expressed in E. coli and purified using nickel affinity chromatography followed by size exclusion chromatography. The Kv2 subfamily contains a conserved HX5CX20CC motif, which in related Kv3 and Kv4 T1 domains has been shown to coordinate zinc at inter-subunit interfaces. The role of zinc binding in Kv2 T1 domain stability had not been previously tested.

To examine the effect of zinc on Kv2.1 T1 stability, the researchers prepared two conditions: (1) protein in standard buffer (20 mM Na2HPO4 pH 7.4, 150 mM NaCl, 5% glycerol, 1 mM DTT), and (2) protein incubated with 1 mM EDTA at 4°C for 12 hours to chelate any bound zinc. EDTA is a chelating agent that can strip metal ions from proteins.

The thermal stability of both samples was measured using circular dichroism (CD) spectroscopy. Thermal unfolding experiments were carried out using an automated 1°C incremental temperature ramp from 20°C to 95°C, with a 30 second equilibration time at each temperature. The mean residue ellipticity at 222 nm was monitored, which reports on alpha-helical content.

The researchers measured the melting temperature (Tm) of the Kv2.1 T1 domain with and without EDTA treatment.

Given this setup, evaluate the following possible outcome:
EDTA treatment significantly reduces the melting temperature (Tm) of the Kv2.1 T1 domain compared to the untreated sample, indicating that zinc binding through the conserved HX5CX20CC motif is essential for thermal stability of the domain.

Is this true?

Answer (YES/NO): YES